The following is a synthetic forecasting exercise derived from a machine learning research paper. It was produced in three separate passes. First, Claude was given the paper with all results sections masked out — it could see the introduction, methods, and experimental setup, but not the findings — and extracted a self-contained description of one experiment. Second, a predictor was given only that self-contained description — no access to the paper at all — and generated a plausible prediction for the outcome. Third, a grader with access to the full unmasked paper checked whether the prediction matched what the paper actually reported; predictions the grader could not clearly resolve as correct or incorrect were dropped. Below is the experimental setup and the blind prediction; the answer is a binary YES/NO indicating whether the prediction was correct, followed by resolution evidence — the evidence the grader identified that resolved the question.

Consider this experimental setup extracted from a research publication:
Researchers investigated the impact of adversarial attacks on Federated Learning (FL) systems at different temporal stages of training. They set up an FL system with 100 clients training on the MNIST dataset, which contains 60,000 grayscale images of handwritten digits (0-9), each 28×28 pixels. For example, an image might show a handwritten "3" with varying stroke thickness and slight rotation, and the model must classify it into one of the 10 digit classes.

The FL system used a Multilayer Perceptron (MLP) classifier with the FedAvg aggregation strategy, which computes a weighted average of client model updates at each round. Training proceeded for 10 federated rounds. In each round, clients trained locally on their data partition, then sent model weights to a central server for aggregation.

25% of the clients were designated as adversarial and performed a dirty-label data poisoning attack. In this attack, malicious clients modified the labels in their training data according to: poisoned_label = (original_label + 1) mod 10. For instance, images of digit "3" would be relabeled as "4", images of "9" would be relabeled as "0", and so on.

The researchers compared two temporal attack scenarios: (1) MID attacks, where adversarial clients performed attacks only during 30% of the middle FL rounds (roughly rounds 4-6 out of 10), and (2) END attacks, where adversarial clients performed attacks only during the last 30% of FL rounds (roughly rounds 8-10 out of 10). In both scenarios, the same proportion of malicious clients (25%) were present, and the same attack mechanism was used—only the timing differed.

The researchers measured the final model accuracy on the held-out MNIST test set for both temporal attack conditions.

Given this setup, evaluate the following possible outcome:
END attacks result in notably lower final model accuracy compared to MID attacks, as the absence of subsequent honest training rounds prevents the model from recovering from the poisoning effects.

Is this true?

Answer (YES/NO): YES